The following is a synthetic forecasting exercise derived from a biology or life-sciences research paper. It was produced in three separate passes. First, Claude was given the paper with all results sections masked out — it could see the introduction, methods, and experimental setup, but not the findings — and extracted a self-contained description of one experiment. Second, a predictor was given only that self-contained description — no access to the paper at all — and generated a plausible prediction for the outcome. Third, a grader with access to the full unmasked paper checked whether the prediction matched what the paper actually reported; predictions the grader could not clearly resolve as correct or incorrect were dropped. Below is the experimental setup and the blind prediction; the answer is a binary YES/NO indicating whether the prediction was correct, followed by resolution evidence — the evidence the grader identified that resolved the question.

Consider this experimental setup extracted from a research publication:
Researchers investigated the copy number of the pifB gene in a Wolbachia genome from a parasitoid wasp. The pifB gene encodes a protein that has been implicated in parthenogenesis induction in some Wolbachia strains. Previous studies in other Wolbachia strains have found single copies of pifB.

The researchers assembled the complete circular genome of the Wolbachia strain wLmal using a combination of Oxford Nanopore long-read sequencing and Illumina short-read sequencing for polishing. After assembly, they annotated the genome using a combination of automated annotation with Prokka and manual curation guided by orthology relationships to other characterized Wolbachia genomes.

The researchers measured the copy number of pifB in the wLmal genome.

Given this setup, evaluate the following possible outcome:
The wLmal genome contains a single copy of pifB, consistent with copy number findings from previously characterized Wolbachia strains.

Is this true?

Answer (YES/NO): NO